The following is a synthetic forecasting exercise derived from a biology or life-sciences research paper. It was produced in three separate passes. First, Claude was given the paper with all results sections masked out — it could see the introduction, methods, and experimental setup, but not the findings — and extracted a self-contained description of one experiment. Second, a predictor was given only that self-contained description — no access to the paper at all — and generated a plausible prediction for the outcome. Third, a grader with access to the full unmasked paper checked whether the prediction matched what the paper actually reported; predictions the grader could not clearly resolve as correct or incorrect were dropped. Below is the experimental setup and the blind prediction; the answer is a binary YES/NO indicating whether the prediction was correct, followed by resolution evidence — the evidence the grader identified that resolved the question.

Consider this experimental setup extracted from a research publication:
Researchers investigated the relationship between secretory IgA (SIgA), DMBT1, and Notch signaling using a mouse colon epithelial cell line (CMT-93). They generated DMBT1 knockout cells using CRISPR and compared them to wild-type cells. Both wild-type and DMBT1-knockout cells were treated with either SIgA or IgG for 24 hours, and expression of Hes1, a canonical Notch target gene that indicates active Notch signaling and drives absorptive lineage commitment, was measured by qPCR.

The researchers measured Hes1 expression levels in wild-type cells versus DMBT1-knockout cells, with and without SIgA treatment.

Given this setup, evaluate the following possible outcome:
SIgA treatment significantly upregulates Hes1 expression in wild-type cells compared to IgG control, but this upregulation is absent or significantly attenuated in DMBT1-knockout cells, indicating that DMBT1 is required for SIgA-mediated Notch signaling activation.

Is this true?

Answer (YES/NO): NO